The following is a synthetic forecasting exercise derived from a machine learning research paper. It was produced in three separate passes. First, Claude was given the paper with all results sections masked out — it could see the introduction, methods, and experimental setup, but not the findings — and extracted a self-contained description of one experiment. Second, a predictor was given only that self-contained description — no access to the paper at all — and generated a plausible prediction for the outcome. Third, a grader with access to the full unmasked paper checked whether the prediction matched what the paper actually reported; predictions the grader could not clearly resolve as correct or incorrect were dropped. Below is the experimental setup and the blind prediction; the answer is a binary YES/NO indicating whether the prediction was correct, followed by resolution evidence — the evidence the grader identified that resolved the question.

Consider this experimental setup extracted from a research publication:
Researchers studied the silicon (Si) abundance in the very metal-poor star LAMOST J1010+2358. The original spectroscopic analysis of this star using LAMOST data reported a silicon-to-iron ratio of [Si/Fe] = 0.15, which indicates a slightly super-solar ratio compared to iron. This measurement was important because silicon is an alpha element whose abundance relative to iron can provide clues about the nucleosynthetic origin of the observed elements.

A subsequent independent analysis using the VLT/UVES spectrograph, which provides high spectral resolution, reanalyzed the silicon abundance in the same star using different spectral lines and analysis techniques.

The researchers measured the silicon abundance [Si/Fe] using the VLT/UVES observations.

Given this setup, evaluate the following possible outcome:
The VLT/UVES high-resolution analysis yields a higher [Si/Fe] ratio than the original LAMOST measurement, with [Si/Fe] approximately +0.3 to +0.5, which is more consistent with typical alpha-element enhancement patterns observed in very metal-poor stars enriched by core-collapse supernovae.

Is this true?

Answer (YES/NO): NO